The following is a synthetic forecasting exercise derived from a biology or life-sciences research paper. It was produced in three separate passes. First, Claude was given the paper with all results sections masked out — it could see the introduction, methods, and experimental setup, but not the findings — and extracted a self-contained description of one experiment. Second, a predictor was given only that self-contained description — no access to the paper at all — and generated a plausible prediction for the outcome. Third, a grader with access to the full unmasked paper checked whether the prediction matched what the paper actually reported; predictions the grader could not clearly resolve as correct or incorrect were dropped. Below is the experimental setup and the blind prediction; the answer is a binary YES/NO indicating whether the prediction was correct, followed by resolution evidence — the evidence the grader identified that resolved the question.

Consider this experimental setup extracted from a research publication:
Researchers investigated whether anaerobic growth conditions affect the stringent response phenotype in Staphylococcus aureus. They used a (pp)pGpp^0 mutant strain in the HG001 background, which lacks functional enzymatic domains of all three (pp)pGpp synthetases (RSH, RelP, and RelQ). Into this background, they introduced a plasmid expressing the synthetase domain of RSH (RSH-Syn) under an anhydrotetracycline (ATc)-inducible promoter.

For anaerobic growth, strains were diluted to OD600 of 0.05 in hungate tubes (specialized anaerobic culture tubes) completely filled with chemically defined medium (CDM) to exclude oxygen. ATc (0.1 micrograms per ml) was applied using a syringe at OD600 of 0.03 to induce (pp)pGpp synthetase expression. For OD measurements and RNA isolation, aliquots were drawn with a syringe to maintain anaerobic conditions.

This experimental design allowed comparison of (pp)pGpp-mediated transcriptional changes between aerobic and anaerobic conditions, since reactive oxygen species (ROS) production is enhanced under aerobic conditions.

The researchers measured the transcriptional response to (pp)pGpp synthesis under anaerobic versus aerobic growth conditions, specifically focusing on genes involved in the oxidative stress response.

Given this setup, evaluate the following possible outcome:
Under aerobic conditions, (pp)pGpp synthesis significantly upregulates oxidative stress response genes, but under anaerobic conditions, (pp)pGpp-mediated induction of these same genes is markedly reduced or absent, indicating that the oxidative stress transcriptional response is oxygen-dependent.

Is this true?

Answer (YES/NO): NO